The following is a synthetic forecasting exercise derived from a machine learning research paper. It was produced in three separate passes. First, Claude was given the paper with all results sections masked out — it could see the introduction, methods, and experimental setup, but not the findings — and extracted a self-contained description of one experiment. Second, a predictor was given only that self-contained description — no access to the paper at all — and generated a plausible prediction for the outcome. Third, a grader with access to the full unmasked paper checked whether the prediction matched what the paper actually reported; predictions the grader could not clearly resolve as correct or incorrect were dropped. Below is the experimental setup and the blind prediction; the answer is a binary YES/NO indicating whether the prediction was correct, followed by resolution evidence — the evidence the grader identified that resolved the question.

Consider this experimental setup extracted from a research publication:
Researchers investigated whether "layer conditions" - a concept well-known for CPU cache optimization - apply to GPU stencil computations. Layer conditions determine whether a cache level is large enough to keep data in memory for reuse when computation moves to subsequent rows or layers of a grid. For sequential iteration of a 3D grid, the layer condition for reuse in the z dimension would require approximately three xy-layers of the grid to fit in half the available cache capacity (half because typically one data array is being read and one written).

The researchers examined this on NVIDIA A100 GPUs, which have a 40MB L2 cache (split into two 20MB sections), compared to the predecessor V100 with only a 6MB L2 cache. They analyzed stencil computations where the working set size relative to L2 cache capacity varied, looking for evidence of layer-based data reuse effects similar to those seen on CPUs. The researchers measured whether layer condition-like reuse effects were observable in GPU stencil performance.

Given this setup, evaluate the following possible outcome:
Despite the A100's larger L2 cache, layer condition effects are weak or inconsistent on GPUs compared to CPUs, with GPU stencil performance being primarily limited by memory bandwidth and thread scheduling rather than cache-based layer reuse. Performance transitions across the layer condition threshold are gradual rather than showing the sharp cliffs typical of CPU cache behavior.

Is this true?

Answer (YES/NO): NO